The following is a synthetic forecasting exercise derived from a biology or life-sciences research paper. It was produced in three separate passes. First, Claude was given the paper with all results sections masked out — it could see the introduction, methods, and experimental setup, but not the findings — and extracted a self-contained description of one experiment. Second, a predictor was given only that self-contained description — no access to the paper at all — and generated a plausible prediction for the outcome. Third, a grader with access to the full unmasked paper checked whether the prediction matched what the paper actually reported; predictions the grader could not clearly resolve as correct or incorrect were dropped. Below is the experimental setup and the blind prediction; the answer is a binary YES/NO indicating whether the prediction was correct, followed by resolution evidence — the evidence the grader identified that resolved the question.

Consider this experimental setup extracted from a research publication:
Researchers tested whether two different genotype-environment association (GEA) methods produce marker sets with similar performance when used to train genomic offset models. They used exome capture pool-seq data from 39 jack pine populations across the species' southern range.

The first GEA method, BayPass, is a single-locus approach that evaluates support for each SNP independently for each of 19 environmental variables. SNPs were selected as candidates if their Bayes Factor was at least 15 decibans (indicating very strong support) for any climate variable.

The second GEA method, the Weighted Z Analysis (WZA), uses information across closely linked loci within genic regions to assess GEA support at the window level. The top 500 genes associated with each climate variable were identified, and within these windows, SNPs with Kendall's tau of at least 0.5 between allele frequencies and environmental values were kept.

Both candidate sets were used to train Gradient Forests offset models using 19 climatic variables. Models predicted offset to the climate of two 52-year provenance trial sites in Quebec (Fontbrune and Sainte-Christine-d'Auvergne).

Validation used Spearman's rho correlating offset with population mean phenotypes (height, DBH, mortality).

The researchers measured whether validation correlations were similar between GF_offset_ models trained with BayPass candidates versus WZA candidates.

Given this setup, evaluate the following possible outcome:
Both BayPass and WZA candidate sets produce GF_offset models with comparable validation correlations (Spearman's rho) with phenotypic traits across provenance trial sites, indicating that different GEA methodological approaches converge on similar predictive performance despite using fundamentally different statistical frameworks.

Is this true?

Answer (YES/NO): YES